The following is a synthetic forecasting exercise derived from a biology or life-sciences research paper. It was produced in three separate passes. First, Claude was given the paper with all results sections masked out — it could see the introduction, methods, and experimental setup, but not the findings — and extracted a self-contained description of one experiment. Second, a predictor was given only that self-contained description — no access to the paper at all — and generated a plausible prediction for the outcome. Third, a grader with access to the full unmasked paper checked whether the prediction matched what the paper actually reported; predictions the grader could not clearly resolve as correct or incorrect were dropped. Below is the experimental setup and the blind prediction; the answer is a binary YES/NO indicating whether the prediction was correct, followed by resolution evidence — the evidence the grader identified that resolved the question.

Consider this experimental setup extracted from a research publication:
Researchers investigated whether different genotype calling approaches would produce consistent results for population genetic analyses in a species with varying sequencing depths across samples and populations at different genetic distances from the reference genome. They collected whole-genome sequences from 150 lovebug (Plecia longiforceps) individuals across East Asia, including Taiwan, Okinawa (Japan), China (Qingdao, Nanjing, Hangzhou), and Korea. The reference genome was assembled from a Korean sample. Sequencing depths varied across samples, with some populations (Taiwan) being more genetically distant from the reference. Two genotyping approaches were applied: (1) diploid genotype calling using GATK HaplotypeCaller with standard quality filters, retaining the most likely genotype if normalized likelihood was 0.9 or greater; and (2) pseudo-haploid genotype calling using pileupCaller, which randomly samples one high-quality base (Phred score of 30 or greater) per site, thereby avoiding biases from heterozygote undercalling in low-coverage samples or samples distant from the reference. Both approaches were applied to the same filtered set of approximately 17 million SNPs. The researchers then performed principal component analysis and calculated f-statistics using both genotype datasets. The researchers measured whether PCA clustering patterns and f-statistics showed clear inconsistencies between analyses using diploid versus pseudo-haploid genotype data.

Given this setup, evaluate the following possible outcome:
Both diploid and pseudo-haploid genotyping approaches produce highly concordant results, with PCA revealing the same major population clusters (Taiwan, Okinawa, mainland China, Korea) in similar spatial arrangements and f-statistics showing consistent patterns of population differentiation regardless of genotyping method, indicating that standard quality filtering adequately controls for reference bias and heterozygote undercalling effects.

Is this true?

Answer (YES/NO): YES